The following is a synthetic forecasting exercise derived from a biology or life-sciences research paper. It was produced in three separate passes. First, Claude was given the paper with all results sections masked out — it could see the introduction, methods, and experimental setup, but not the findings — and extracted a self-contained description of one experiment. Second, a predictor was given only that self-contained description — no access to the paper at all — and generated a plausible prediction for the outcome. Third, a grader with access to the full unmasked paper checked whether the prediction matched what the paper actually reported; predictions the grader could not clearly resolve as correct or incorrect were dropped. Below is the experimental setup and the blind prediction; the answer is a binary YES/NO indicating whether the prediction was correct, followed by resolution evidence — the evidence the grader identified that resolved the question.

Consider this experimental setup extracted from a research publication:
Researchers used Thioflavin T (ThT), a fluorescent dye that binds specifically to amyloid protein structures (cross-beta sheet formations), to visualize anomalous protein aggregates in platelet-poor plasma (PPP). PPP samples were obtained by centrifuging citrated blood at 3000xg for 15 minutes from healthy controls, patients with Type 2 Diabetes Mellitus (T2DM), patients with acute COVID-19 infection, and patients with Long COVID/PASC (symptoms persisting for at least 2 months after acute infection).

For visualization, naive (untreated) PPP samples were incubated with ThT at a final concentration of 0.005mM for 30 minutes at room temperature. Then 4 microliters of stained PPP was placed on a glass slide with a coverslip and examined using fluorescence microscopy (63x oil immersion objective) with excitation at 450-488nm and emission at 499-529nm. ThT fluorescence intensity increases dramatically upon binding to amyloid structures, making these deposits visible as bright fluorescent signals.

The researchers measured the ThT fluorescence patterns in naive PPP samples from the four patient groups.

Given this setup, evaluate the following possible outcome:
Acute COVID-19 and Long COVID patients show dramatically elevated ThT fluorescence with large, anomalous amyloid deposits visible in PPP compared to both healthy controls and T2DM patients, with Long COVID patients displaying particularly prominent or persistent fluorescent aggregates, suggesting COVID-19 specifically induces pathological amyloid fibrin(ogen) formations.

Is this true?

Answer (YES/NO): NO